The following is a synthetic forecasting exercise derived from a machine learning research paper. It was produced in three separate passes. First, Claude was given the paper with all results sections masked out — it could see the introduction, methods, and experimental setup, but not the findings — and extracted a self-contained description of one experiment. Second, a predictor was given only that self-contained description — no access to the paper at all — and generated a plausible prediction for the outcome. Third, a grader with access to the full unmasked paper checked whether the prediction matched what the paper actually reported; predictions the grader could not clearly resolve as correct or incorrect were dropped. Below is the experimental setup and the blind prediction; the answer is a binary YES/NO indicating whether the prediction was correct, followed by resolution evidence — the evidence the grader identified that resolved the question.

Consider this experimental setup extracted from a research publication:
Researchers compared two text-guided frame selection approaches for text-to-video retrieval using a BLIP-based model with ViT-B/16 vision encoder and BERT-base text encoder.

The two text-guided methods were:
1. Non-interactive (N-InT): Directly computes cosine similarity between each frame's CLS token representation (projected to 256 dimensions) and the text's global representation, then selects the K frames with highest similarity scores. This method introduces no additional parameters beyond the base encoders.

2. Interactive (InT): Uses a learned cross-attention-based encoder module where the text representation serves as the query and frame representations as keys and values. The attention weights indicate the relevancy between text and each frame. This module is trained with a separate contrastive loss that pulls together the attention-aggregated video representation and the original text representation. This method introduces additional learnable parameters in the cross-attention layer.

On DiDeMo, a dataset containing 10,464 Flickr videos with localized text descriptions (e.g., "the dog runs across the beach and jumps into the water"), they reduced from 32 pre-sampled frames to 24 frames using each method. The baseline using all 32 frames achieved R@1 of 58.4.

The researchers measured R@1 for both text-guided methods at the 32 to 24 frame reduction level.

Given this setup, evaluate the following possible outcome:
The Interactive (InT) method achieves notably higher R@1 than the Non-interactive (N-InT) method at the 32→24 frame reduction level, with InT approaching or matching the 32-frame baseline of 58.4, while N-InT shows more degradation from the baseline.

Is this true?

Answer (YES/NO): NO